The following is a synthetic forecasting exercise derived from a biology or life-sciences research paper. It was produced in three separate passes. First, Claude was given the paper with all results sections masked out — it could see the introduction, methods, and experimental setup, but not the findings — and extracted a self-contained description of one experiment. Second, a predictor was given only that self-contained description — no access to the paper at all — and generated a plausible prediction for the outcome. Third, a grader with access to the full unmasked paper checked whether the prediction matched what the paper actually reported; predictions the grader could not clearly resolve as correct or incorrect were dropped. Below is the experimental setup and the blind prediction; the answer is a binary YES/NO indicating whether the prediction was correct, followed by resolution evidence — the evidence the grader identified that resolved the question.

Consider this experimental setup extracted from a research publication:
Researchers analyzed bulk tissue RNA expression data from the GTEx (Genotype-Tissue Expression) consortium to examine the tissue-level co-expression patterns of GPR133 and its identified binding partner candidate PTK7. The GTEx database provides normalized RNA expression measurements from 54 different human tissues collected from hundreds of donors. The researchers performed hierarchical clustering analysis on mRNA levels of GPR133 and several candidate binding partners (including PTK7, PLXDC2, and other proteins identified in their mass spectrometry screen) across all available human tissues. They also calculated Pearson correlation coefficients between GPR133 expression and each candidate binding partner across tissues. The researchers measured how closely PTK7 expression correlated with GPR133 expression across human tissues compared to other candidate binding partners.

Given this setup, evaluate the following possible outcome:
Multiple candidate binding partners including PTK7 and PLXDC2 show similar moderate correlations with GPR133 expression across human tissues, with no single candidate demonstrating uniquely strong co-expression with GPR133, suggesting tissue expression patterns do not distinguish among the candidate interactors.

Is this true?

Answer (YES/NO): NO